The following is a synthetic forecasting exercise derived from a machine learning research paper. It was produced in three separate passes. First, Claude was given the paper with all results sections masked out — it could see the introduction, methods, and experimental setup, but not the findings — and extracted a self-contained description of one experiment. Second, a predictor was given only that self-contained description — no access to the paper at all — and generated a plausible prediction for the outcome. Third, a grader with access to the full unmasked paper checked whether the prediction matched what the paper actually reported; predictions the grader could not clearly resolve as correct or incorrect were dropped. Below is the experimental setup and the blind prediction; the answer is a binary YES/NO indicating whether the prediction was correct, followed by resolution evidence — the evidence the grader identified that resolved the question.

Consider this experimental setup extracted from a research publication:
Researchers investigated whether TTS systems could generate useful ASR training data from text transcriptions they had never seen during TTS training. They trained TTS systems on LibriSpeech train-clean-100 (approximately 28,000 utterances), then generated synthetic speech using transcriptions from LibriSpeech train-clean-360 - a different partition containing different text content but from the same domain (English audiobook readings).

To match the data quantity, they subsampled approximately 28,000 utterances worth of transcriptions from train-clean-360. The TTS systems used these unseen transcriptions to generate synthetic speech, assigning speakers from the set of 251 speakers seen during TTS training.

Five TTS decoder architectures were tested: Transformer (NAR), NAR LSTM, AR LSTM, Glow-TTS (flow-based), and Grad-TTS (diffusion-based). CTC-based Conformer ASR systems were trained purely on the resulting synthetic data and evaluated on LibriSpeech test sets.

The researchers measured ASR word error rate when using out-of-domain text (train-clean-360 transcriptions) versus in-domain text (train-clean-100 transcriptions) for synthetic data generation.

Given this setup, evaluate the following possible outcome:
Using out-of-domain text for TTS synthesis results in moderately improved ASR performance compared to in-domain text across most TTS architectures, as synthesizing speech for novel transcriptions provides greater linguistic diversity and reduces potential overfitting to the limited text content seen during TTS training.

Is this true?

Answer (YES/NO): NO